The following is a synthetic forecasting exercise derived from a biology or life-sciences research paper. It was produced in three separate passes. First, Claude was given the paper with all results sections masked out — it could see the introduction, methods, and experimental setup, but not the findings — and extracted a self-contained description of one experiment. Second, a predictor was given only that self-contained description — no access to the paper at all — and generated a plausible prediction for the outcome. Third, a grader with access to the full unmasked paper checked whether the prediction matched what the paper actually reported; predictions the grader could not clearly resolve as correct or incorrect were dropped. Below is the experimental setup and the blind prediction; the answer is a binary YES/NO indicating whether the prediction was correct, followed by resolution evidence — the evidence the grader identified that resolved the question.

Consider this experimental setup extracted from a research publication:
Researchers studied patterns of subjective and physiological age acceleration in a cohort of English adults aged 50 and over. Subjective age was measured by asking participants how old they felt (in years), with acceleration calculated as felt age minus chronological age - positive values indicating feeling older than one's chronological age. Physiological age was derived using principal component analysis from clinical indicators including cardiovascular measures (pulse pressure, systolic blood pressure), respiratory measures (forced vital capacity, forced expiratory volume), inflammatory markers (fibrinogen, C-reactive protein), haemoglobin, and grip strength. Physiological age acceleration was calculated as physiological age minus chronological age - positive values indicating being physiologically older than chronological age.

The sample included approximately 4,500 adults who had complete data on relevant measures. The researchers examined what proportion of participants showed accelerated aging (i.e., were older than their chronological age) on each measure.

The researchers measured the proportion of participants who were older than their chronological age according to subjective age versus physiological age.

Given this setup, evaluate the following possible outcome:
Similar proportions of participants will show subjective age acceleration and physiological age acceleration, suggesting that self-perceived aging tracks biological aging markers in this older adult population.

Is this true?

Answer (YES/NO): NO